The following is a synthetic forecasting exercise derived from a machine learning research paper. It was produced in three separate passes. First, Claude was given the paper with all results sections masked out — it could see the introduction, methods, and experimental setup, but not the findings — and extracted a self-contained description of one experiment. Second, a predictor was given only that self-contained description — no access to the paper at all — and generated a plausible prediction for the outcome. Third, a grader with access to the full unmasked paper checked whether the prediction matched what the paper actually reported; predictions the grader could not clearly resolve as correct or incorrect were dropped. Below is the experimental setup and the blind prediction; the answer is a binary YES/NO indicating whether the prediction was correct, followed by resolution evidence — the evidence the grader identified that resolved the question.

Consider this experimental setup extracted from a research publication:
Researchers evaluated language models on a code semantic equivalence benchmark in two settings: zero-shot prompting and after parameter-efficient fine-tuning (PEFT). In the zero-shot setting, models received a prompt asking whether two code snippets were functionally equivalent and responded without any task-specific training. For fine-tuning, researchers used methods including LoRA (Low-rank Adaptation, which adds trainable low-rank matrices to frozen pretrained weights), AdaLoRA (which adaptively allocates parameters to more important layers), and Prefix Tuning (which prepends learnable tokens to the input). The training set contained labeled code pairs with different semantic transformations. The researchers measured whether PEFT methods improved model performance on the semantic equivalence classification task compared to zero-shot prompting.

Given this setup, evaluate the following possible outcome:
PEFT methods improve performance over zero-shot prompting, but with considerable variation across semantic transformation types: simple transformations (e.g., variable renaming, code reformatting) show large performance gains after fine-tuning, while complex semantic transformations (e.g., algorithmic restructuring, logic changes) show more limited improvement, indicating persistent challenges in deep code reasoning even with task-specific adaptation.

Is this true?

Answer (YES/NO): NO